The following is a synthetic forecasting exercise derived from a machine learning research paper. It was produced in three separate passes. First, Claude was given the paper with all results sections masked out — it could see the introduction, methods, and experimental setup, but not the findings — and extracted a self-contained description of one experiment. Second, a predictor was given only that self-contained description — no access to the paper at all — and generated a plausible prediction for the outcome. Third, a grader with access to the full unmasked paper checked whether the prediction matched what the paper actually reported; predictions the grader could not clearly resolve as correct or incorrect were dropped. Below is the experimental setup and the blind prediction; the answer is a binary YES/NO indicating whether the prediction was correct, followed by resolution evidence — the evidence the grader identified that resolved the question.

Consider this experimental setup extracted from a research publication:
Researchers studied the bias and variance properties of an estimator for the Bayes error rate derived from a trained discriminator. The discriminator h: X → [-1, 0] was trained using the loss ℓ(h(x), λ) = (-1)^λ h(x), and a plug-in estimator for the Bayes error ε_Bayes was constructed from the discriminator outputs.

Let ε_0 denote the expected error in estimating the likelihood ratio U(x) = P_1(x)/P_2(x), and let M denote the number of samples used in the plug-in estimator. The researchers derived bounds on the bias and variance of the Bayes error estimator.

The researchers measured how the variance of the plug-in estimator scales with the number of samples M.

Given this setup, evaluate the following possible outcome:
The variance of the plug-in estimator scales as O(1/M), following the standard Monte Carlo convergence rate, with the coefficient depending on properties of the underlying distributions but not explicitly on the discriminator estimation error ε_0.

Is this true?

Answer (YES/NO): YES